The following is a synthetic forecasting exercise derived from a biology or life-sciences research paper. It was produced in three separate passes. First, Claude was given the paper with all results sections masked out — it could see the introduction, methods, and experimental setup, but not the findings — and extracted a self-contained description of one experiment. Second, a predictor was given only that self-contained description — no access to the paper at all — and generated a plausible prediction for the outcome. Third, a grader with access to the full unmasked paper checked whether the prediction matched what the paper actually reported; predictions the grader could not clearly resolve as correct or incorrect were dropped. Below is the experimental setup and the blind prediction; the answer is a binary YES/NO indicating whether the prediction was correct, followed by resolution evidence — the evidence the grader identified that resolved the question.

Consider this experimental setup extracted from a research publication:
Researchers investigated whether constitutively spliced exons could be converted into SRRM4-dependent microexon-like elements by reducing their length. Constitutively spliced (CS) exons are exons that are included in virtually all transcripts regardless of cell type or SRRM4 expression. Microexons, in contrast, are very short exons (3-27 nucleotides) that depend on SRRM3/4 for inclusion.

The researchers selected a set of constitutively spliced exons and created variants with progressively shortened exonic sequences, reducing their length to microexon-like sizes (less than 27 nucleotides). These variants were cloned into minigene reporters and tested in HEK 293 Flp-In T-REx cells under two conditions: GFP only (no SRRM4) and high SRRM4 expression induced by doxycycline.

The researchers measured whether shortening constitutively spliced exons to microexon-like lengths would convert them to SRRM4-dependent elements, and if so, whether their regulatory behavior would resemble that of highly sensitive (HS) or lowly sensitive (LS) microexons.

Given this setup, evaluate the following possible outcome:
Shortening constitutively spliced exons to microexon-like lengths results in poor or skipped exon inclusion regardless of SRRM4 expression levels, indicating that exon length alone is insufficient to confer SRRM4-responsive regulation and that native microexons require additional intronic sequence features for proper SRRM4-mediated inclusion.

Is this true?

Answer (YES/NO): NO